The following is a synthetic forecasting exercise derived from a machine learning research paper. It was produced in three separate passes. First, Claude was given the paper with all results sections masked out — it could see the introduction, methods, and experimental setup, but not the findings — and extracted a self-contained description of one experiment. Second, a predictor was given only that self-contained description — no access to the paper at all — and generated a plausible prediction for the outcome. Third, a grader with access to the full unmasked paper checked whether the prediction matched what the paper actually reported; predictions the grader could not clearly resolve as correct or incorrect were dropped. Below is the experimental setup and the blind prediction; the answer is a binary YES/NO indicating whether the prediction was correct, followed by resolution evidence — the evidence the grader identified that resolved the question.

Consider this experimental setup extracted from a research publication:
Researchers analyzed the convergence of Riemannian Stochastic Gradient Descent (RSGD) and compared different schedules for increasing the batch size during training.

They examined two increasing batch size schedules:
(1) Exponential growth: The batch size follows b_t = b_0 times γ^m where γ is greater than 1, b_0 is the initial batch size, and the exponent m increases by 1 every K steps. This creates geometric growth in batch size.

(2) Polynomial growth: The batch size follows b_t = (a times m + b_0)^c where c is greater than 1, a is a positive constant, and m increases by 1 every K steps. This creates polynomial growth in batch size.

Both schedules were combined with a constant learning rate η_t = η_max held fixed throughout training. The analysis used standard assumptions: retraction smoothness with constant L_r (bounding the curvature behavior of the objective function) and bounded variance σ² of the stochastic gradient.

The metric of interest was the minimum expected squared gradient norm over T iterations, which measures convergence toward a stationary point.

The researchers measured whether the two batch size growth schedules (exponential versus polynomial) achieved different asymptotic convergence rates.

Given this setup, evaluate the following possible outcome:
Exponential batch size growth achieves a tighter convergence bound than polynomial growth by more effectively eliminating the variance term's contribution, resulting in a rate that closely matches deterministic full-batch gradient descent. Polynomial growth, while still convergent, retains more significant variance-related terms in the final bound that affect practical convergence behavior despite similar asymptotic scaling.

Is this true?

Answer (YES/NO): NO